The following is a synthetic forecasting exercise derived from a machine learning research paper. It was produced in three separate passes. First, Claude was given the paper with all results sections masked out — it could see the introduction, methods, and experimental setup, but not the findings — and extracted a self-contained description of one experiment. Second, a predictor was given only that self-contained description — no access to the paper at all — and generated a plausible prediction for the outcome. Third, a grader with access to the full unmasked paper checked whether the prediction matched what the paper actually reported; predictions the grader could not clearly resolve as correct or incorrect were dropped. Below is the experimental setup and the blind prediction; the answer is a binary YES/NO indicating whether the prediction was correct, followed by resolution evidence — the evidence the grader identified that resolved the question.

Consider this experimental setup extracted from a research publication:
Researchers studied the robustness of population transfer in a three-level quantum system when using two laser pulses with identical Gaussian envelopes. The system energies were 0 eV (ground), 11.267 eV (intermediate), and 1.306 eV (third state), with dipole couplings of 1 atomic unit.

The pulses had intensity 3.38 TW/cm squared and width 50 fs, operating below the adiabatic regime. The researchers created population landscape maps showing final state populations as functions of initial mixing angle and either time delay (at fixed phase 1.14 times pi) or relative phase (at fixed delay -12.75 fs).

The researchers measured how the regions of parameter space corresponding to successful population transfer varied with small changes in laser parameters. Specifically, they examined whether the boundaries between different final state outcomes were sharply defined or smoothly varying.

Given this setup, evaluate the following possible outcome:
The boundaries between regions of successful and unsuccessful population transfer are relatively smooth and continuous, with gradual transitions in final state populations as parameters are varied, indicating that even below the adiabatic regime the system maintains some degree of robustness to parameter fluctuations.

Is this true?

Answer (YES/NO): YES